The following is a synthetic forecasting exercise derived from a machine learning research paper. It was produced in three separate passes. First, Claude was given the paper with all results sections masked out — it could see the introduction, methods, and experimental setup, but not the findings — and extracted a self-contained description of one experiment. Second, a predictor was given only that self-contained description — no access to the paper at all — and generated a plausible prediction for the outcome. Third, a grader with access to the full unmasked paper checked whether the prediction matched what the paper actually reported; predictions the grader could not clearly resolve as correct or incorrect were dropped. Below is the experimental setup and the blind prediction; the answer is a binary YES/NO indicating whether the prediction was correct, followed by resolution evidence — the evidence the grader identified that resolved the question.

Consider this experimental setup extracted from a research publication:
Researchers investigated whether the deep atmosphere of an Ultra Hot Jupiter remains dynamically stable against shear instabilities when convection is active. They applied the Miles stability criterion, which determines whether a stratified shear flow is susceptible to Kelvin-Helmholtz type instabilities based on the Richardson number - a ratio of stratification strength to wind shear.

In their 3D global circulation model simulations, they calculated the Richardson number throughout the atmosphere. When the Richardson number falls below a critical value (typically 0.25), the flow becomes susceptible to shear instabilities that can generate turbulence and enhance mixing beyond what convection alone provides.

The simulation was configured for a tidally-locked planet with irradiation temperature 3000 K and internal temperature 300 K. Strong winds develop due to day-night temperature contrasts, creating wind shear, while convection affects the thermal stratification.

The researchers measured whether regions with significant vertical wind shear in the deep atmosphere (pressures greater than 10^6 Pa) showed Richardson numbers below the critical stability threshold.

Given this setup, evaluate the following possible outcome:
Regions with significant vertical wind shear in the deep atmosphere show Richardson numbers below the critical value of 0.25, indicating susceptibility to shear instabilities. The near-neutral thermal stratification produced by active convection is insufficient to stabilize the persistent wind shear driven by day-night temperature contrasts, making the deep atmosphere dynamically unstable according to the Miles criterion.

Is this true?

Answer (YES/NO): NO